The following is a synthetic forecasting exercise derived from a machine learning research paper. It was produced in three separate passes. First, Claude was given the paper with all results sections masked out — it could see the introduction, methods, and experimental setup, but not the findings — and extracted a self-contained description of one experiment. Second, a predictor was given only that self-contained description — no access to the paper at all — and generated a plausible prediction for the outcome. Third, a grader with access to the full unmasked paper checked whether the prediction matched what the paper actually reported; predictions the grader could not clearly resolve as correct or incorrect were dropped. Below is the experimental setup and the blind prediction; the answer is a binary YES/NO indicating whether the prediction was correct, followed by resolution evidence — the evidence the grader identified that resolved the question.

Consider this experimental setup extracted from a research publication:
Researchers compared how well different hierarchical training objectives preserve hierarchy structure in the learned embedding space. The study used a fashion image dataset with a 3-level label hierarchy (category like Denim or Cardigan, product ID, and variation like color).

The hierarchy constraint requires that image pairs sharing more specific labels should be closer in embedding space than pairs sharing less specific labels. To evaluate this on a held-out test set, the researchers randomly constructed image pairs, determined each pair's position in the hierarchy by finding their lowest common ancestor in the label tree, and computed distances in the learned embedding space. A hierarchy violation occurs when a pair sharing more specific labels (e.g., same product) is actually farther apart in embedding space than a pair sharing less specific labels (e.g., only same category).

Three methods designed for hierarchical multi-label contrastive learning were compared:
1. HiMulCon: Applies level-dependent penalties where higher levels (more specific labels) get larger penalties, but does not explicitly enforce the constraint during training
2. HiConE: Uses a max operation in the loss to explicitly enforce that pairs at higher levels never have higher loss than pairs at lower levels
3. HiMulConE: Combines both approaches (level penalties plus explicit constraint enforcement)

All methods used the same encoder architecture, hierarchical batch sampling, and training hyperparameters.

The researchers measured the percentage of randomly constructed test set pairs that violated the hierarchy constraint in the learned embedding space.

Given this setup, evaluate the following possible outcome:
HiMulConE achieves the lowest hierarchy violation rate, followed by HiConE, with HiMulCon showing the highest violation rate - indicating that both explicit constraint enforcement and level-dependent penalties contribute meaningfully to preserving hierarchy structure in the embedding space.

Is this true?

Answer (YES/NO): YES